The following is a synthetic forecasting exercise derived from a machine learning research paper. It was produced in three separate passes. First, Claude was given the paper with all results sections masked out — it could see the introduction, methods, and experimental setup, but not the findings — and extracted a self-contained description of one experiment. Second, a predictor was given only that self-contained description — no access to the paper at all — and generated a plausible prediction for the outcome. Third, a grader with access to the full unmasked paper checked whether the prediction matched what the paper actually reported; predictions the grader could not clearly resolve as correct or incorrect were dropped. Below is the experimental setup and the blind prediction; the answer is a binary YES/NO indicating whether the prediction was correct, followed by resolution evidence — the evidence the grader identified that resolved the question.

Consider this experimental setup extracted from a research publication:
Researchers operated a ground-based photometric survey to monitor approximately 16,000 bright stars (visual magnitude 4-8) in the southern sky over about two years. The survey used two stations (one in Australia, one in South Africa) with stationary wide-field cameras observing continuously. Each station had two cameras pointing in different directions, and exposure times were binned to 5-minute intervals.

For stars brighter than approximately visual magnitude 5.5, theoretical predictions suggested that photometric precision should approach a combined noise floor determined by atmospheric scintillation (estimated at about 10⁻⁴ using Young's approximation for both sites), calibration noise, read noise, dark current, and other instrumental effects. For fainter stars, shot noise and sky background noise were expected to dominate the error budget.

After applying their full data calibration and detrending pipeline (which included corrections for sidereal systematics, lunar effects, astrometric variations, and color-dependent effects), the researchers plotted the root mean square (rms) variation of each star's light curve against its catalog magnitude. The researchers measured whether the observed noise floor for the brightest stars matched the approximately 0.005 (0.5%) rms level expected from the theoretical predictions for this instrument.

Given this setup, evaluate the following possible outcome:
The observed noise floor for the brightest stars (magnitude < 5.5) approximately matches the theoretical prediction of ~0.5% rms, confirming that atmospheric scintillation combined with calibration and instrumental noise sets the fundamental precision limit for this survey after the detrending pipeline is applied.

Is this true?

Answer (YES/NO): YES